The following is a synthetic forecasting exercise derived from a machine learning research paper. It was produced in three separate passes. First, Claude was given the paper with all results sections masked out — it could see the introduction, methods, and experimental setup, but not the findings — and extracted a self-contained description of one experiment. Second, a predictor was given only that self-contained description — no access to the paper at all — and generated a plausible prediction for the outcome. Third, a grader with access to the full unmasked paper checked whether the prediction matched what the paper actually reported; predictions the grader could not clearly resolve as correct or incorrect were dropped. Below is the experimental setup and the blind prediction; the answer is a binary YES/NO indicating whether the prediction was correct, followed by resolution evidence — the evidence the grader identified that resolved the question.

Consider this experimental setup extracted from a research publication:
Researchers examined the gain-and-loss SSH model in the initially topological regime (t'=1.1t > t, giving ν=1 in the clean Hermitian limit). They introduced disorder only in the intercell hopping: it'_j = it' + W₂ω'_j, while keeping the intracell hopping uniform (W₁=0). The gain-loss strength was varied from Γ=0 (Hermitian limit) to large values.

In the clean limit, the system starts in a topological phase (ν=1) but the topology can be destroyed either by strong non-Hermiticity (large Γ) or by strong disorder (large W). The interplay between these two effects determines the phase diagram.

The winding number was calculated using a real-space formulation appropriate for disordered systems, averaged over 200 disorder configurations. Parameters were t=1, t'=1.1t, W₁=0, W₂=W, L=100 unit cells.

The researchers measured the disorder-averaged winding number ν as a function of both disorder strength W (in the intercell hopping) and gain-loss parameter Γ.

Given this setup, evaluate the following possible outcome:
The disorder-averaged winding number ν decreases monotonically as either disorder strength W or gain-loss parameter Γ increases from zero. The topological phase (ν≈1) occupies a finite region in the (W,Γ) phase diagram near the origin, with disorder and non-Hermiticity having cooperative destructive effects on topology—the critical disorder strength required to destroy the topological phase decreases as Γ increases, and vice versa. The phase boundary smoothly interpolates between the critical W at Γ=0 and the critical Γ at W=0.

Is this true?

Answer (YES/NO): NO